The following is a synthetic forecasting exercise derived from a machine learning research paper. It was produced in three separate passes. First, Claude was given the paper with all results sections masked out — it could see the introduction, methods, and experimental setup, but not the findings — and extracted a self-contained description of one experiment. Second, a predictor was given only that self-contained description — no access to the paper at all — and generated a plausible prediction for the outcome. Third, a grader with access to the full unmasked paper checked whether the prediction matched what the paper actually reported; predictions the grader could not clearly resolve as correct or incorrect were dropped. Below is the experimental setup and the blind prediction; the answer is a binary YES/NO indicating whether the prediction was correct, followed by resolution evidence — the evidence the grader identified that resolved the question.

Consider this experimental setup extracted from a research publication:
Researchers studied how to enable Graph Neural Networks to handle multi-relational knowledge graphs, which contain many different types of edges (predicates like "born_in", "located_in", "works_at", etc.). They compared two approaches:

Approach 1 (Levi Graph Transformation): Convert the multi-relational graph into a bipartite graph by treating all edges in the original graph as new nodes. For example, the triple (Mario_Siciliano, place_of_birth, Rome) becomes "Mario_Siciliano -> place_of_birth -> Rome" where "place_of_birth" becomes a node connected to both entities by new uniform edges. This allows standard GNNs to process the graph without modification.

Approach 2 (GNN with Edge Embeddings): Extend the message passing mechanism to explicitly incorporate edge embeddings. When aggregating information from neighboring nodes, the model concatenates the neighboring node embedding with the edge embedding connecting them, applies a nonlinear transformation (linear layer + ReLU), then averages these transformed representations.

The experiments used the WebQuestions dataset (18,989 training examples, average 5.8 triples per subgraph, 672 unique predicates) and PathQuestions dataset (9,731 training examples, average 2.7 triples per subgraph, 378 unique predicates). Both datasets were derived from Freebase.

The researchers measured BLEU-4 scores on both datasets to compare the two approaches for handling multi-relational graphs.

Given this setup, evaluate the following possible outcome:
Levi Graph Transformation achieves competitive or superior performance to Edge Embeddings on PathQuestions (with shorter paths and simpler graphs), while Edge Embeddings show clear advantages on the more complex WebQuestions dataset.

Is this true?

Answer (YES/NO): NO